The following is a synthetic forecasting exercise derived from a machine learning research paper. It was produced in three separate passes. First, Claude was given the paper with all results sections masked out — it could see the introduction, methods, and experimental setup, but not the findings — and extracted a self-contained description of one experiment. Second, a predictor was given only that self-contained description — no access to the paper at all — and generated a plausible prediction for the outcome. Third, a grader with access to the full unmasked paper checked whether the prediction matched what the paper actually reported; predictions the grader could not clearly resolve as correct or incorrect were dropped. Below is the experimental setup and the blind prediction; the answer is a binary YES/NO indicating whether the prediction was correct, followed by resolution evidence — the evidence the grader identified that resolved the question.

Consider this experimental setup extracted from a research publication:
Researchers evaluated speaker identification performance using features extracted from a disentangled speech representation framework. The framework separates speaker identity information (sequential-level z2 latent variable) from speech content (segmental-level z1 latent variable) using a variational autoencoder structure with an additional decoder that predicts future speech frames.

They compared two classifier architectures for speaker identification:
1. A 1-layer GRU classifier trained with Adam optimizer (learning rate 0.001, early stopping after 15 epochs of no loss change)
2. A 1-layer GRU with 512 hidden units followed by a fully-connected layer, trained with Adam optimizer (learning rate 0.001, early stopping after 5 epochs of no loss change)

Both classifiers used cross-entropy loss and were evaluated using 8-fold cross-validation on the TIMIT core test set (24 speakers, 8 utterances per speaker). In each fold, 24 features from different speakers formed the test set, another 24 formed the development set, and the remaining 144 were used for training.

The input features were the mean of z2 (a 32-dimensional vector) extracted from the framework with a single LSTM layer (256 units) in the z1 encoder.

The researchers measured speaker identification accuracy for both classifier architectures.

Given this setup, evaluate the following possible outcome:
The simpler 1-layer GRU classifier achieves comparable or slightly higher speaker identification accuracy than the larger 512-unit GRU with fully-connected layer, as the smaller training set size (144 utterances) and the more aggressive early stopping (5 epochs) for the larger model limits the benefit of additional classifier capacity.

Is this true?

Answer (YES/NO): NO